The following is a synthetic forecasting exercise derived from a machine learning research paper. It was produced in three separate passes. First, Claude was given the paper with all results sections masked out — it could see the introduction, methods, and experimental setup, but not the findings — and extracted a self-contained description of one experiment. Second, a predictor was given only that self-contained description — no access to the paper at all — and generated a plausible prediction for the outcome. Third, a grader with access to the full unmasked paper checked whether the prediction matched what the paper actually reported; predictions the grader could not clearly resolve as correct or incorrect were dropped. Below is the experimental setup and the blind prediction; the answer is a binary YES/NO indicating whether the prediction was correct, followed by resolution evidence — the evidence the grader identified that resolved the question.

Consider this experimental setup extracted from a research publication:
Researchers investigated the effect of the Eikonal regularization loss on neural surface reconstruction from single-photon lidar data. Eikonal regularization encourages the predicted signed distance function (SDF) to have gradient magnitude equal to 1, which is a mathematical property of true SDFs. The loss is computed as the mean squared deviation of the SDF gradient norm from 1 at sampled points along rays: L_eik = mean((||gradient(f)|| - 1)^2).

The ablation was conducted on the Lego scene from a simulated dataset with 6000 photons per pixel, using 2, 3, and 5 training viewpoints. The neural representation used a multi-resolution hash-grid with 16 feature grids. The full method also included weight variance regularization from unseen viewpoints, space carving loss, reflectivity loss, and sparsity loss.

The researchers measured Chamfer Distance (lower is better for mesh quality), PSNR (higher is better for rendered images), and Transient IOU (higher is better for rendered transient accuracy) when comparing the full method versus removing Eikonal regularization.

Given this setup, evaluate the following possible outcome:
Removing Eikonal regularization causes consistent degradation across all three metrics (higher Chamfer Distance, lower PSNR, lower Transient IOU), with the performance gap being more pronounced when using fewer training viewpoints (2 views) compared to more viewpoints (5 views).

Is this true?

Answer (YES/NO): NO